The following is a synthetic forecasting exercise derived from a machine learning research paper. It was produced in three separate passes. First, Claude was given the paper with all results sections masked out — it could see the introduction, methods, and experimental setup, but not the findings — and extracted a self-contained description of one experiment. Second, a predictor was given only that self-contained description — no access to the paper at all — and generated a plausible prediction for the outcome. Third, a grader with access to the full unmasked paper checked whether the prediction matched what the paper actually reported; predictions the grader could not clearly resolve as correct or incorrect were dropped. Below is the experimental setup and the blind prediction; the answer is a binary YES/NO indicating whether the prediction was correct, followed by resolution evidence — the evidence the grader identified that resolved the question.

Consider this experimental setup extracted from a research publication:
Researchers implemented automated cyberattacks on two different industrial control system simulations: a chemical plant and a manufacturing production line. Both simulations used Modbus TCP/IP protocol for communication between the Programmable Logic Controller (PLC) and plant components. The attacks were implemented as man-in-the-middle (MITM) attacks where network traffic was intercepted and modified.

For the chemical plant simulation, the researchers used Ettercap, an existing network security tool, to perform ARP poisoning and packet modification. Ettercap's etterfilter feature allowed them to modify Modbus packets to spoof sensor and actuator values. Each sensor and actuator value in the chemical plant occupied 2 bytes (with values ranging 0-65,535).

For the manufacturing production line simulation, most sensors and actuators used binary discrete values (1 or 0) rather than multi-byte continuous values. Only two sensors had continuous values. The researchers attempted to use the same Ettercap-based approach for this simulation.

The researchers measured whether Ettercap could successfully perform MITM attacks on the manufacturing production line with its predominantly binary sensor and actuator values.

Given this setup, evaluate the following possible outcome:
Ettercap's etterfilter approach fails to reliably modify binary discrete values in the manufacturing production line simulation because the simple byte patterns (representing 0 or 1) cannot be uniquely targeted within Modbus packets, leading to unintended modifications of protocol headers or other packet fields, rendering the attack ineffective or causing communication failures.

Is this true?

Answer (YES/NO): NO